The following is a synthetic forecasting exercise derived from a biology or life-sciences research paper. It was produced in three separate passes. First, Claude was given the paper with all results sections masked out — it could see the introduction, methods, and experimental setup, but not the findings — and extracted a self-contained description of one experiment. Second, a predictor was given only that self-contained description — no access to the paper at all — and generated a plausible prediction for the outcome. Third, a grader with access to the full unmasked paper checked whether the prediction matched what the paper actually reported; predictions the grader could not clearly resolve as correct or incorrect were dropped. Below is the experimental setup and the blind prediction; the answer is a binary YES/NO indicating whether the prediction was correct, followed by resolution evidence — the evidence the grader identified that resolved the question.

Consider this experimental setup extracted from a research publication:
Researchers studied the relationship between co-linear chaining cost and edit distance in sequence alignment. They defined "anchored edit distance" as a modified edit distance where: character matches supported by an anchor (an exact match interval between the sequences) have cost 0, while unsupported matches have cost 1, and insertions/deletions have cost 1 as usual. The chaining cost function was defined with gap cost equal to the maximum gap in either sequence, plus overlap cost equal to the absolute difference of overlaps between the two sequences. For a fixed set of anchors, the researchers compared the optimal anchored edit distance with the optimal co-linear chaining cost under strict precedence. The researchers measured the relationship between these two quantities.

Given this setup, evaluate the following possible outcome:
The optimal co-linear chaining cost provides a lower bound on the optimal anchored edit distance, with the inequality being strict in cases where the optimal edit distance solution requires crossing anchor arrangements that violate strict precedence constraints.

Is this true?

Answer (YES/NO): NO